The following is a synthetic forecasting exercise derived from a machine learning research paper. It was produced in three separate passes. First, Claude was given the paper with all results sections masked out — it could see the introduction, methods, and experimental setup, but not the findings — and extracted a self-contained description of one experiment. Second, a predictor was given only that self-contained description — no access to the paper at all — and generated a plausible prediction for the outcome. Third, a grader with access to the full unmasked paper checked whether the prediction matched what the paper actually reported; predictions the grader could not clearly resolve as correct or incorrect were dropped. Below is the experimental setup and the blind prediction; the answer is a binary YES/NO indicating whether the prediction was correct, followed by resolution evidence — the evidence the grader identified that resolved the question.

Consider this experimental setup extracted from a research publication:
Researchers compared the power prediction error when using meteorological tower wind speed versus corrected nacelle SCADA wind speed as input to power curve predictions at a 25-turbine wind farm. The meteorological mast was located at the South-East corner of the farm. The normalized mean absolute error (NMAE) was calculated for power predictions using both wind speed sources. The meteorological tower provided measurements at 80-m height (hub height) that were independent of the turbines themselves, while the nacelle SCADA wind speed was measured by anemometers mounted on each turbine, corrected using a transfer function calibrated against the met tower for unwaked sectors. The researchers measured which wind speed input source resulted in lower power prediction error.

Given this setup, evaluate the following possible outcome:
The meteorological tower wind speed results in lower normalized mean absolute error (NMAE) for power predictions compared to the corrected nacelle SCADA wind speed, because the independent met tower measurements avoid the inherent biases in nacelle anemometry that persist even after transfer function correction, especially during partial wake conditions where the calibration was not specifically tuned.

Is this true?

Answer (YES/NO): NO